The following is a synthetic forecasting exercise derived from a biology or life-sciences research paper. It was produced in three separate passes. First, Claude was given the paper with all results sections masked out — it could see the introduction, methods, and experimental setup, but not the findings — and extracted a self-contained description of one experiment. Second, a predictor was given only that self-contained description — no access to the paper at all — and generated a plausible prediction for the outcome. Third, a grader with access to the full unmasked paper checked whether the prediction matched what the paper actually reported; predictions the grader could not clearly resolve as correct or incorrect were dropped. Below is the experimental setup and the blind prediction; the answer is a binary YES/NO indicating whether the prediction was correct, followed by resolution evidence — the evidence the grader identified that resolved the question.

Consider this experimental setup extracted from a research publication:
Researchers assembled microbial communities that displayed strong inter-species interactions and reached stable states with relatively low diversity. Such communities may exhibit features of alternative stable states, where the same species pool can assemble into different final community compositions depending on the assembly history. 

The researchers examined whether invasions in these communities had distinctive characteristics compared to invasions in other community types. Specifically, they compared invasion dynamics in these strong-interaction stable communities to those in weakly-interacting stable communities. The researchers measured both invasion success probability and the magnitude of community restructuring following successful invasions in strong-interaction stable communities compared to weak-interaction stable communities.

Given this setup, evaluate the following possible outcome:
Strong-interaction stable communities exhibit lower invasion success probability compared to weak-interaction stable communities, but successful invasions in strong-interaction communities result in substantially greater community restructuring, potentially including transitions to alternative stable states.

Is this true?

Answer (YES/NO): YES